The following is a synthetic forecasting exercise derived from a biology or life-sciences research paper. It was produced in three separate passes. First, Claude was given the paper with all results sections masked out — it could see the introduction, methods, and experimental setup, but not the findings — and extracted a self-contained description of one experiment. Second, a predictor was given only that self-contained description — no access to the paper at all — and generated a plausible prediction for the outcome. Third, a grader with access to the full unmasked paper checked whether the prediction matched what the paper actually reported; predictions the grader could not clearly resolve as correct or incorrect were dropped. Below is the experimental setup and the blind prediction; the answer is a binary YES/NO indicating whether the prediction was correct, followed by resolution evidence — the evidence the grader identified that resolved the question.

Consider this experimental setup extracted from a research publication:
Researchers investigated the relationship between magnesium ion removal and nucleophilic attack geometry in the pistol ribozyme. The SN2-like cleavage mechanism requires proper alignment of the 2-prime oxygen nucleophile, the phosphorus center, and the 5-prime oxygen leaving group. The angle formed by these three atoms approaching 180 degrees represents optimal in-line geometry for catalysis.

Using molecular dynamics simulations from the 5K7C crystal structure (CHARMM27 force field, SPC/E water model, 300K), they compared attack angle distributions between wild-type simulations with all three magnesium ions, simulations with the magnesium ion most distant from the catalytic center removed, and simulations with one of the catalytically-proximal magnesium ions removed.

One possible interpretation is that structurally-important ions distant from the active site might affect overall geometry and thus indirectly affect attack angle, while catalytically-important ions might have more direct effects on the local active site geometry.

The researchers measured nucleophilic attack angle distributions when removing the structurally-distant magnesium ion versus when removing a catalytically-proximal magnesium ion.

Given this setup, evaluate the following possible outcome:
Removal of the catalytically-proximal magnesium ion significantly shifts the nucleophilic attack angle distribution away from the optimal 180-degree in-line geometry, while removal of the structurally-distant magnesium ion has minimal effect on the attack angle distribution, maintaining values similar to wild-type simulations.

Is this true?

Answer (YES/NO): NO